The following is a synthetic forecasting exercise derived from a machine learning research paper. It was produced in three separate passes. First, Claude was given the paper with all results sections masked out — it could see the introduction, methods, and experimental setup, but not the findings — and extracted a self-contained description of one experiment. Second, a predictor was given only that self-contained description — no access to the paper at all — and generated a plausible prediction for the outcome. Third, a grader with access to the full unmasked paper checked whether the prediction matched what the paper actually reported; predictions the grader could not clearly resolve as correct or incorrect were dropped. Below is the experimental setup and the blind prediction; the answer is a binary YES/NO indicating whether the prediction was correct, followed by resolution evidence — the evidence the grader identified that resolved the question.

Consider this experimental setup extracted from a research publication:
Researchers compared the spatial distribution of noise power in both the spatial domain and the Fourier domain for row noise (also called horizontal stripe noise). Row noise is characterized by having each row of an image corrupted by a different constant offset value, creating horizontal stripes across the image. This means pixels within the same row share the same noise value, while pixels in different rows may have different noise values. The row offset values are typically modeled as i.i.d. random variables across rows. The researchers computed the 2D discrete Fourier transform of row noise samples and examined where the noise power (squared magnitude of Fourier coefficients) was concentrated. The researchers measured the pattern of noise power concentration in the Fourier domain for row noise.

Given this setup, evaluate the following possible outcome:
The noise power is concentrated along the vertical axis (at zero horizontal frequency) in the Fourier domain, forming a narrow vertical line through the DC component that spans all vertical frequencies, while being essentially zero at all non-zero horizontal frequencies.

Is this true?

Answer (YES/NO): NO